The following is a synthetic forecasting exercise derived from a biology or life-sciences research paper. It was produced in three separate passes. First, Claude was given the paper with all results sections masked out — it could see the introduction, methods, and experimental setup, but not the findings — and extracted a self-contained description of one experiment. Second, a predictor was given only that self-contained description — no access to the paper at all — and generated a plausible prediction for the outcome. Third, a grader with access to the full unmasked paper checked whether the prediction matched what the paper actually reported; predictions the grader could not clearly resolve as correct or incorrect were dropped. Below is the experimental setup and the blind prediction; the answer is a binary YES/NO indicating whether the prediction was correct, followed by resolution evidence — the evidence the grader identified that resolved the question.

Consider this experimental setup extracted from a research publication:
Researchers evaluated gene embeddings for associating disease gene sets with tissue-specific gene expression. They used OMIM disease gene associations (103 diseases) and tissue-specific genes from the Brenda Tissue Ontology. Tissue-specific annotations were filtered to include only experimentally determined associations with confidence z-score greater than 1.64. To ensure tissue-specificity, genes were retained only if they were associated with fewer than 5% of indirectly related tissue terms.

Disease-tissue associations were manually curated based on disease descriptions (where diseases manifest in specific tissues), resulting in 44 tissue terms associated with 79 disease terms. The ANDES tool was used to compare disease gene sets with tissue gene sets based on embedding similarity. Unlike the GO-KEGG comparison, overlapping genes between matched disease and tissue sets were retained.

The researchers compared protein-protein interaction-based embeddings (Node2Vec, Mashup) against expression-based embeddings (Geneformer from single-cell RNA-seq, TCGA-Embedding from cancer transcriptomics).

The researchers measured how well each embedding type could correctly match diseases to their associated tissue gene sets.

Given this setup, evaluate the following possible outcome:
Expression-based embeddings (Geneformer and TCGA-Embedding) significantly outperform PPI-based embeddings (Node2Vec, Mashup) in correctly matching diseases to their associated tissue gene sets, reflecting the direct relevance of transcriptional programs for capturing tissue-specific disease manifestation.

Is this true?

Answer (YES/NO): NO